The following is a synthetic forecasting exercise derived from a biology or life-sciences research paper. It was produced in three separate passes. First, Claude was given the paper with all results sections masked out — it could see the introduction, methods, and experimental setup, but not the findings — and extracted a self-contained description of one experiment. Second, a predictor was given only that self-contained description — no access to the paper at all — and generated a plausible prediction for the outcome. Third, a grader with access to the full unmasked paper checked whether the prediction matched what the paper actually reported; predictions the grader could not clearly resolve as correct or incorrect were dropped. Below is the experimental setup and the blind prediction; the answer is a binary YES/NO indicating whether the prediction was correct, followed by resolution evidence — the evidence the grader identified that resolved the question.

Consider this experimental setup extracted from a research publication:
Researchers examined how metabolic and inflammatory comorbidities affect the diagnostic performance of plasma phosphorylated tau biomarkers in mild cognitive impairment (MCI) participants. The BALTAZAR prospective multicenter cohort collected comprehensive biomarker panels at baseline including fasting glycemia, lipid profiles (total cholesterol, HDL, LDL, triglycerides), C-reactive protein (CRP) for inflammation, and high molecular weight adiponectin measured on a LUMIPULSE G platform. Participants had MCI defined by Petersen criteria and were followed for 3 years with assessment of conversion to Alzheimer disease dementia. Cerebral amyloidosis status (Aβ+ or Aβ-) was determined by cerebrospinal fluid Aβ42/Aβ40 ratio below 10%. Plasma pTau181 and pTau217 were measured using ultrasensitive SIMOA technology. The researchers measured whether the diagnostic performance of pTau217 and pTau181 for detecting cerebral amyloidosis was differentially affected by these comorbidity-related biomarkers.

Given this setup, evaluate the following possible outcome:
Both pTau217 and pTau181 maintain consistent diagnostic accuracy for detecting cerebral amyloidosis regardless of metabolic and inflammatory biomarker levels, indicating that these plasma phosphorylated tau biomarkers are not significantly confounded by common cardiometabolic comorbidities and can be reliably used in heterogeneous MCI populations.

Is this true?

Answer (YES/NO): NO